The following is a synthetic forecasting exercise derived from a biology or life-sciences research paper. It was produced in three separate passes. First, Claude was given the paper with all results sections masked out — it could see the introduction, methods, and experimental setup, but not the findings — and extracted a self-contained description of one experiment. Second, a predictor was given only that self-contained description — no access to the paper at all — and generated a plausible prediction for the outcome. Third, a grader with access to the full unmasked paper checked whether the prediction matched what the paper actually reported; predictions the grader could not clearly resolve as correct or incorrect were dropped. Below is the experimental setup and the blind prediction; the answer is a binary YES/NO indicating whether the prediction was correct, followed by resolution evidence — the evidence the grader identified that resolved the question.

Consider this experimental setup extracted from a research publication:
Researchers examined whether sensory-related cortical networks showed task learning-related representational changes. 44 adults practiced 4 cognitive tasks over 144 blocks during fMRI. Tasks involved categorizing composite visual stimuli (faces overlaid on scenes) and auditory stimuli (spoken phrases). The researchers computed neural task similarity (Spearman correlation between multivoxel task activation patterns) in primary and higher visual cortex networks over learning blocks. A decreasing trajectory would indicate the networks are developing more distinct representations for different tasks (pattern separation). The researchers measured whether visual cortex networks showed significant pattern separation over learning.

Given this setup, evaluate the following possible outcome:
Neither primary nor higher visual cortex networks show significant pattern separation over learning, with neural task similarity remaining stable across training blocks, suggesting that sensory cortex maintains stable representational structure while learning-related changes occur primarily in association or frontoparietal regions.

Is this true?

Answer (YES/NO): NO